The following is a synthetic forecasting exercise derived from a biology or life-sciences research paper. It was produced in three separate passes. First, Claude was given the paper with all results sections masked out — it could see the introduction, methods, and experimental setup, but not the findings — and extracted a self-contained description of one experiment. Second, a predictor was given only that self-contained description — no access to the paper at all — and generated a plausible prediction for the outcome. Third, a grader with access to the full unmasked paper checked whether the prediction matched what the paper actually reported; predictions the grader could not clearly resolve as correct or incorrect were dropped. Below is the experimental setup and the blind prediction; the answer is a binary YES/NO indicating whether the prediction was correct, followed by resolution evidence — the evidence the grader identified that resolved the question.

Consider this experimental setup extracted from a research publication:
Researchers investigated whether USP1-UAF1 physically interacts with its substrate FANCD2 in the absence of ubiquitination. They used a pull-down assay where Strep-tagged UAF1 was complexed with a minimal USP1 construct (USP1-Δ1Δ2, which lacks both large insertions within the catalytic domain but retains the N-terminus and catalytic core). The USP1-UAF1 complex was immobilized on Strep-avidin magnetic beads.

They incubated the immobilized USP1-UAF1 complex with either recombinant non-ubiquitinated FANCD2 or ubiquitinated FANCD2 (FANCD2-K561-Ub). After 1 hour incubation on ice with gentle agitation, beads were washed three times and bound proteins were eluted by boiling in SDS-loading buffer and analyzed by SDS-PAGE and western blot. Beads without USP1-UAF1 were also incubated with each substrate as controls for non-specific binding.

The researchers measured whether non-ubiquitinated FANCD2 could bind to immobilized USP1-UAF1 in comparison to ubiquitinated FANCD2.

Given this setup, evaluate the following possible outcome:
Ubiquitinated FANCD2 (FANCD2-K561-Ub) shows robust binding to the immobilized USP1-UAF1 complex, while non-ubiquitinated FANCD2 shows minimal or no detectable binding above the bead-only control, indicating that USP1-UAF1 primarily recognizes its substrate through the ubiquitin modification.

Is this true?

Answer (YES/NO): NO